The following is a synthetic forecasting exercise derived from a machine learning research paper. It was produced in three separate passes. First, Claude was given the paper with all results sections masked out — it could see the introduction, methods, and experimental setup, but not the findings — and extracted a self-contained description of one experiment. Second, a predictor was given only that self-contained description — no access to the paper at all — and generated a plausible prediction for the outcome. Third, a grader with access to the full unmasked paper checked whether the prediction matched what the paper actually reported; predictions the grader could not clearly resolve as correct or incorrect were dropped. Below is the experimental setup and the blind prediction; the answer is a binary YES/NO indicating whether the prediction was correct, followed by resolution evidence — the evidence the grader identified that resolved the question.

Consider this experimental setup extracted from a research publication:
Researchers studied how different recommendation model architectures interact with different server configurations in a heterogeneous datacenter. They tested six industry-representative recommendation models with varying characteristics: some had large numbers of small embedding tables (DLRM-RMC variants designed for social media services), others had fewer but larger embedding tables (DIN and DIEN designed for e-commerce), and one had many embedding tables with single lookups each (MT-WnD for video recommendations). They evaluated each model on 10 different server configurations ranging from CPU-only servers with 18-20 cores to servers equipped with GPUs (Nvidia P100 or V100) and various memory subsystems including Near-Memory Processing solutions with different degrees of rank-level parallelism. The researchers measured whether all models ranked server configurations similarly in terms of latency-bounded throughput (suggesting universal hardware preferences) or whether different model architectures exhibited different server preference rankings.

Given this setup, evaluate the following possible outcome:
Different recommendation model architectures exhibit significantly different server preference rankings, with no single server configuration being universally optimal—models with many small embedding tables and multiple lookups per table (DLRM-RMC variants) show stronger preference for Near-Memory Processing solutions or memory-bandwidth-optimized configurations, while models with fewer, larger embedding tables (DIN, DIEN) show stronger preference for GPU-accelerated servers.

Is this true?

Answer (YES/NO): YES